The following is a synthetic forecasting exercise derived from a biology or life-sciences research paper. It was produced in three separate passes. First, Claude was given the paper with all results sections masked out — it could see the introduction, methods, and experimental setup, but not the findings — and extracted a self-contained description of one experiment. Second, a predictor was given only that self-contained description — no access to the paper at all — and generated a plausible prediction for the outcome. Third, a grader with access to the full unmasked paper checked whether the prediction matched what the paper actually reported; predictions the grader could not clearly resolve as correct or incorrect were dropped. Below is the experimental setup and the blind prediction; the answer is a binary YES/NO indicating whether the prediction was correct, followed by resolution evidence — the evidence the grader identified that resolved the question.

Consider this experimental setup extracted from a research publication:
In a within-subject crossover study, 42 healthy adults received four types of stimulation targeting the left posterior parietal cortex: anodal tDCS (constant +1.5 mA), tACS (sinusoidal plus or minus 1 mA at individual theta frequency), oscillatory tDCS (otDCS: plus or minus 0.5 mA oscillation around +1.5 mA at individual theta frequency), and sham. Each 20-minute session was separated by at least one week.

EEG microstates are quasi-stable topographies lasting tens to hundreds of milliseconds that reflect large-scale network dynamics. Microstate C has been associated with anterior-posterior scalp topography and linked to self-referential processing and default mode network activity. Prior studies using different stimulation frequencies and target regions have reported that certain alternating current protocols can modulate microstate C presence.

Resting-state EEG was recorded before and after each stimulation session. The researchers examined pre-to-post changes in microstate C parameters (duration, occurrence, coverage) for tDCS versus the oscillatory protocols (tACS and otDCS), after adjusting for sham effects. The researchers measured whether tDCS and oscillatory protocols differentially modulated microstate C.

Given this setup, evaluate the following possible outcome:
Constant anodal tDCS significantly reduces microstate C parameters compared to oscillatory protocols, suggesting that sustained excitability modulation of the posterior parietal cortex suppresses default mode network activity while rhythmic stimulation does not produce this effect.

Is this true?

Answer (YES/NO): NO